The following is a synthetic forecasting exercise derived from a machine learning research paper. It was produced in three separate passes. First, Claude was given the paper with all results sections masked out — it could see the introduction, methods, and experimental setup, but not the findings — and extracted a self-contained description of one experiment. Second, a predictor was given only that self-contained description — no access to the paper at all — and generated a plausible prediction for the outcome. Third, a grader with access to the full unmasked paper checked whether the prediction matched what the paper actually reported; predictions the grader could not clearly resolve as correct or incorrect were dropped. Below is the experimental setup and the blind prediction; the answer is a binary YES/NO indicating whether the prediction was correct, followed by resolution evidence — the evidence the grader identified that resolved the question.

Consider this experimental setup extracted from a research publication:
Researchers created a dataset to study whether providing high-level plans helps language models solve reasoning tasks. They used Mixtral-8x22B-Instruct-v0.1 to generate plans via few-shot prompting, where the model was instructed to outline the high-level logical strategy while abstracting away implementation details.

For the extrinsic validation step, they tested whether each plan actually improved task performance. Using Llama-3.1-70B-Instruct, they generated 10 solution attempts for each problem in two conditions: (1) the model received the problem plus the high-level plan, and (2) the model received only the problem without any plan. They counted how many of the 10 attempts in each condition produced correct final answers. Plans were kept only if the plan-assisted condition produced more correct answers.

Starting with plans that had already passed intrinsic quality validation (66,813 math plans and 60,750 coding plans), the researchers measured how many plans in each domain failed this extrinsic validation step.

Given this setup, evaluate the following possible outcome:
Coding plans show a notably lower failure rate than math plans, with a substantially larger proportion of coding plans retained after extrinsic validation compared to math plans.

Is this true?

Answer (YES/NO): NO